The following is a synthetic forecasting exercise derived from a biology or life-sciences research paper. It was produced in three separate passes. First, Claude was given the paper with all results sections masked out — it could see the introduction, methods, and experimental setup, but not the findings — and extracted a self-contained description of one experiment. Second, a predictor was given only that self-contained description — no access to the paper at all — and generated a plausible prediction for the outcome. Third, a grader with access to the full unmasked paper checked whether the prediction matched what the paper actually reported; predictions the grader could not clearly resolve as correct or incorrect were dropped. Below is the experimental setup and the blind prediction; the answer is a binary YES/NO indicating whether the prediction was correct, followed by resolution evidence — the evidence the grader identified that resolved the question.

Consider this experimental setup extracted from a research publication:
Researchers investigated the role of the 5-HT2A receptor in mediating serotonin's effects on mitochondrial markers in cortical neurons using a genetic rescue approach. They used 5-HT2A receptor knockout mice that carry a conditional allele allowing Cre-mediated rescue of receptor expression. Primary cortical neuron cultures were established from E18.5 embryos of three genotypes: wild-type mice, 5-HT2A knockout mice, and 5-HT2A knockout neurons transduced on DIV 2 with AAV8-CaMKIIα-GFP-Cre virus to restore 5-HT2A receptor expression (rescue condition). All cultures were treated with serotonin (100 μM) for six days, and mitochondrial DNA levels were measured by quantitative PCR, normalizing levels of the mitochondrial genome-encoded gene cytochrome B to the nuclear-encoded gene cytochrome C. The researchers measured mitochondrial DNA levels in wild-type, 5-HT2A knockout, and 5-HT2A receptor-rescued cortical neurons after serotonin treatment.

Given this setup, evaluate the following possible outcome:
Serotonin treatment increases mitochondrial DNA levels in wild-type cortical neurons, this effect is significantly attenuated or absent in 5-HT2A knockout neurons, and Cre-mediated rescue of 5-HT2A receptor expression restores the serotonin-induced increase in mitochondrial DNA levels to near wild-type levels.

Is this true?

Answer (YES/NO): YES